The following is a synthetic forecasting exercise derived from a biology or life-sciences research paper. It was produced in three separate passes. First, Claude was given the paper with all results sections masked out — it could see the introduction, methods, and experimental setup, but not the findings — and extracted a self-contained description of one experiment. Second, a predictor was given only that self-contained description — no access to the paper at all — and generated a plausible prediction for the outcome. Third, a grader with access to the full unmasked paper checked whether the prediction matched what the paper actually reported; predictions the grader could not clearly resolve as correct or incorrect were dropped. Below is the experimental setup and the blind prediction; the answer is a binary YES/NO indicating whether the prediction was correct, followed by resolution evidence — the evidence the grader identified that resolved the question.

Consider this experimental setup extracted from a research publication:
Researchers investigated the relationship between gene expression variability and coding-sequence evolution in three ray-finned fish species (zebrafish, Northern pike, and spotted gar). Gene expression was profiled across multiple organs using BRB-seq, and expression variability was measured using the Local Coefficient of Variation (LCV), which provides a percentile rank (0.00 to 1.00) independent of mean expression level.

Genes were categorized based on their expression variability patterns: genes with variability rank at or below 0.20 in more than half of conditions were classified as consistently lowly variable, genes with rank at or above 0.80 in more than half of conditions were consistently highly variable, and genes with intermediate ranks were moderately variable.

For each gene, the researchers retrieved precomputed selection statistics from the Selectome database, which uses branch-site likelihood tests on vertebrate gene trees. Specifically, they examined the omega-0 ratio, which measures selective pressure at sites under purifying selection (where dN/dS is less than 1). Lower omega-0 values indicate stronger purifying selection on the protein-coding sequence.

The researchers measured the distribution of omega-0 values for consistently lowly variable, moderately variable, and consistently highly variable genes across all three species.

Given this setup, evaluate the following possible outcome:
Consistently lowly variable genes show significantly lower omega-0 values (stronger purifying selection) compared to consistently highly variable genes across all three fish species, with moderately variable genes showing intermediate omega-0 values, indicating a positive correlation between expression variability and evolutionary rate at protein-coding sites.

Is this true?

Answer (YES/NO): YES